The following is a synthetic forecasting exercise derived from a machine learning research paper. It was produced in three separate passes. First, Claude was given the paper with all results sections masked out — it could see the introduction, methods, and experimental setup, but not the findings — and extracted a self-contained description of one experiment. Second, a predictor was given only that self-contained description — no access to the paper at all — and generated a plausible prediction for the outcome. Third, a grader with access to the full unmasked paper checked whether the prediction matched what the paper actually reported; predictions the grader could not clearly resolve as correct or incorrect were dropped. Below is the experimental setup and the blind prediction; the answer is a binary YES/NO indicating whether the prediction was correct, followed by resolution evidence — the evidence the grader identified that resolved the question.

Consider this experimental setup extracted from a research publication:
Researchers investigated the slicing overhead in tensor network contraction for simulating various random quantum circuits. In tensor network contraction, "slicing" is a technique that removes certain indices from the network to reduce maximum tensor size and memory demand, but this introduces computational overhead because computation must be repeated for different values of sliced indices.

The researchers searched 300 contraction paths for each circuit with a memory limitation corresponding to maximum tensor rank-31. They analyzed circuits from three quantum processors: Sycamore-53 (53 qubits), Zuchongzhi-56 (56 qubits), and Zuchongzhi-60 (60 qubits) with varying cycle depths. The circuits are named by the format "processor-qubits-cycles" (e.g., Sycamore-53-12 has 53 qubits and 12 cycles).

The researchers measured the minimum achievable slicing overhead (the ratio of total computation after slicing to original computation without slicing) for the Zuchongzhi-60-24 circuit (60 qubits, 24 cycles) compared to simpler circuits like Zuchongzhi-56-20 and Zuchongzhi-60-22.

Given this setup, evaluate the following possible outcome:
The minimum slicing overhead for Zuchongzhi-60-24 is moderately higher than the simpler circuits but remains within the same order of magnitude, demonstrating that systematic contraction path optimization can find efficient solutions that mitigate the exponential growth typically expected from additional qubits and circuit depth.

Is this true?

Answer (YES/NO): NO